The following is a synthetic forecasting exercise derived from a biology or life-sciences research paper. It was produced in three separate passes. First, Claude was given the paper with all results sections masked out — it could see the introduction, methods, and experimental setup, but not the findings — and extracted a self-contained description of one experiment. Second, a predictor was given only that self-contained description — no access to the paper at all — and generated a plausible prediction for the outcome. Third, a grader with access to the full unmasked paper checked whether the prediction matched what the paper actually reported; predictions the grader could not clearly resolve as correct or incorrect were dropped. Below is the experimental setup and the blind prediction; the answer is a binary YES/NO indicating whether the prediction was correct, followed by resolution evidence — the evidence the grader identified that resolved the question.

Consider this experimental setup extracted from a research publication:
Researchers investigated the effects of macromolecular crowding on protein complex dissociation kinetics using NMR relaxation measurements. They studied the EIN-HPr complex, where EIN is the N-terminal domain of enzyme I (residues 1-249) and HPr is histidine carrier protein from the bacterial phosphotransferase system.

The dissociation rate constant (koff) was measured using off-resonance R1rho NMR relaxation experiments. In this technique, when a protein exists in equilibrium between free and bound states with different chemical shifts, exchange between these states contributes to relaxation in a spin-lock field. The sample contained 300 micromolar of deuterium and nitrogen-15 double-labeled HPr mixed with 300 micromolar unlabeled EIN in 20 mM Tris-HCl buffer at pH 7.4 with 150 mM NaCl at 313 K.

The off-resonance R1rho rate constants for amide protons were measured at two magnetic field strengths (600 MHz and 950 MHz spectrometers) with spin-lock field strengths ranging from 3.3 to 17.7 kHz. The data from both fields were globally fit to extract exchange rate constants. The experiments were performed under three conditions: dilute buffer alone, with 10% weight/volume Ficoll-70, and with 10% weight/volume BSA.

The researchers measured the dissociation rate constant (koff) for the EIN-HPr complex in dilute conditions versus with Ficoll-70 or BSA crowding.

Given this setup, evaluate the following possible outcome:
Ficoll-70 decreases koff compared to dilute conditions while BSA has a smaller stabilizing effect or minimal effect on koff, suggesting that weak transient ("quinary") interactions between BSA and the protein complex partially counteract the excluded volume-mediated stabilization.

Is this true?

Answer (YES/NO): NO